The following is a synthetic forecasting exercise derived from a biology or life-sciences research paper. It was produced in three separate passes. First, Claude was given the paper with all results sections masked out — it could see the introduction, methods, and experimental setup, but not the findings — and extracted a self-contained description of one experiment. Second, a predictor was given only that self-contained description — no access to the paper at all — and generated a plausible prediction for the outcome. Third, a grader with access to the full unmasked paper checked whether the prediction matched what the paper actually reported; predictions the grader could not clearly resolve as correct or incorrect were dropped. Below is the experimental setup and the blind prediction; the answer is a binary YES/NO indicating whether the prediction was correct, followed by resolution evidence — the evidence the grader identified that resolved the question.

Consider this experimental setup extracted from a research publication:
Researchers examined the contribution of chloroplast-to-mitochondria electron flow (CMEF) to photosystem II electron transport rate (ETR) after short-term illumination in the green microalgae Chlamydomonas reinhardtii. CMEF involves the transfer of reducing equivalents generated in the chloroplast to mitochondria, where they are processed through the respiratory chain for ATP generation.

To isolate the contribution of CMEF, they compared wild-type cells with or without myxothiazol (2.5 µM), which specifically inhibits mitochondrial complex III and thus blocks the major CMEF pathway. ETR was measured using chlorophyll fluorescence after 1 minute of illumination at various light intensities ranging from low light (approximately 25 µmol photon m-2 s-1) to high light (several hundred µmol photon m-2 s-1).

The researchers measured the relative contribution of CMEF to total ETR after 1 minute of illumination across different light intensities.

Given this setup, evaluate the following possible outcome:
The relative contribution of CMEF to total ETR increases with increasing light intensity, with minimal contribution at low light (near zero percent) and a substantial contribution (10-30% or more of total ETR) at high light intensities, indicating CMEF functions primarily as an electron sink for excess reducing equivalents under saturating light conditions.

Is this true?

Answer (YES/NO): NO